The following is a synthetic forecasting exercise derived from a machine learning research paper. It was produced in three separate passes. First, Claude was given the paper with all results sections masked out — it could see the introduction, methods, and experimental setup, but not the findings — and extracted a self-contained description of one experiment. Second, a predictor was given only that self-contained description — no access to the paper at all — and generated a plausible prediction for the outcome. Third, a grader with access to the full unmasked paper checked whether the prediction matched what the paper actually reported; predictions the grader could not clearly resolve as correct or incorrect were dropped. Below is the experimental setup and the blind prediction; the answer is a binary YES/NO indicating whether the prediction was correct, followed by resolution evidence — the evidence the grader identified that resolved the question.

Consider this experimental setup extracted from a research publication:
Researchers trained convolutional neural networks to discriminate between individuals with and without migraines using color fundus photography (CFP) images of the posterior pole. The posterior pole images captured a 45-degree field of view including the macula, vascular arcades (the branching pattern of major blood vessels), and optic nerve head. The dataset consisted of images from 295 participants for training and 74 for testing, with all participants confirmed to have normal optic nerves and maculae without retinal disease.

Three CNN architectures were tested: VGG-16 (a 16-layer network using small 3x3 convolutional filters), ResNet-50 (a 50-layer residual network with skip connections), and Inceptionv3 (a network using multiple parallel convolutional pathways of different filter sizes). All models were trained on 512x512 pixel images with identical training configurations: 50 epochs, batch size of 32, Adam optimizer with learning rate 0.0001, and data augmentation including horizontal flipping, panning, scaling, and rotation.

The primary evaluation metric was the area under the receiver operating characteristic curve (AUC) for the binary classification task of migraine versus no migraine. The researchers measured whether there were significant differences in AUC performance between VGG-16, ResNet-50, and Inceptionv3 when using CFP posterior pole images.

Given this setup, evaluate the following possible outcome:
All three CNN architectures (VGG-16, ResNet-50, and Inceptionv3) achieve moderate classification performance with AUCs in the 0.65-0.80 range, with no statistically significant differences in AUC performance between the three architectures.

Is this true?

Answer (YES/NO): NO